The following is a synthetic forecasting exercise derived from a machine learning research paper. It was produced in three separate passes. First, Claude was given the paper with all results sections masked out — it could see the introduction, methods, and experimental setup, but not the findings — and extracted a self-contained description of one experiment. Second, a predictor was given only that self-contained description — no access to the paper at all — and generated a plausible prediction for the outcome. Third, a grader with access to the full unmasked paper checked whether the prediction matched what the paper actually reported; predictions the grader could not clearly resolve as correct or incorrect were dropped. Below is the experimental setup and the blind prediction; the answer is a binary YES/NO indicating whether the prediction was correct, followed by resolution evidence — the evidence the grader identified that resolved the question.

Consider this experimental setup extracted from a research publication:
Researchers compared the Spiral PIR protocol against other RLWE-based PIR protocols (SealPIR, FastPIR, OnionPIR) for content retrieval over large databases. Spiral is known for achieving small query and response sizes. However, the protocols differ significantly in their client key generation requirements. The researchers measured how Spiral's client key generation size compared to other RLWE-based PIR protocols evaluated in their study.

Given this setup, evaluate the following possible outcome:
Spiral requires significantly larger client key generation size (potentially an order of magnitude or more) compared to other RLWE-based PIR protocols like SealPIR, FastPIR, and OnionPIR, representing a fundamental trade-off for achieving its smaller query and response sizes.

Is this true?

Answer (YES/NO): YES